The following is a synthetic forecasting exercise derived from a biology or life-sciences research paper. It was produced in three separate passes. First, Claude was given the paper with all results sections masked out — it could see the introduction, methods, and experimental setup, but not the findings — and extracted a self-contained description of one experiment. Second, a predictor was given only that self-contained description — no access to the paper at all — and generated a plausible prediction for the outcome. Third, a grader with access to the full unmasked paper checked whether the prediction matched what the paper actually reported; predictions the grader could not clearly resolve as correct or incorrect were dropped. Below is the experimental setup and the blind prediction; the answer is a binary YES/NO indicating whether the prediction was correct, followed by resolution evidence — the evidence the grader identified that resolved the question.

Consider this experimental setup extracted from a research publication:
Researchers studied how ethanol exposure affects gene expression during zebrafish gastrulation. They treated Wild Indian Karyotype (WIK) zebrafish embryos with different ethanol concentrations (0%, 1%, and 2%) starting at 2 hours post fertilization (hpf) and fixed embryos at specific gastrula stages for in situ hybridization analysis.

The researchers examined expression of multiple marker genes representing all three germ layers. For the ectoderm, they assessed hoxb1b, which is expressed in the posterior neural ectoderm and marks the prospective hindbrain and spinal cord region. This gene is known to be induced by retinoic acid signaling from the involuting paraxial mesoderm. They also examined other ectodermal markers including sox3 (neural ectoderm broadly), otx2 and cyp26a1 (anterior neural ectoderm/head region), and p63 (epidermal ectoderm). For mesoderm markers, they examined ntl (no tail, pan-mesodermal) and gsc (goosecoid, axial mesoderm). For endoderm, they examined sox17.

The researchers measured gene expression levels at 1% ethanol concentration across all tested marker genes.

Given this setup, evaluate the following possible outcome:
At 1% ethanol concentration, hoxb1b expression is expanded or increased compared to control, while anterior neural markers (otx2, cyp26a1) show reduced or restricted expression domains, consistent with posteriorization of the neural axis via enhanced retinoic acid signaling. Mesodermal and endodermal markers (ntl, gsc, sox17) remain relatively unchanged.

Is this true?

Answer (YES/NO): NO